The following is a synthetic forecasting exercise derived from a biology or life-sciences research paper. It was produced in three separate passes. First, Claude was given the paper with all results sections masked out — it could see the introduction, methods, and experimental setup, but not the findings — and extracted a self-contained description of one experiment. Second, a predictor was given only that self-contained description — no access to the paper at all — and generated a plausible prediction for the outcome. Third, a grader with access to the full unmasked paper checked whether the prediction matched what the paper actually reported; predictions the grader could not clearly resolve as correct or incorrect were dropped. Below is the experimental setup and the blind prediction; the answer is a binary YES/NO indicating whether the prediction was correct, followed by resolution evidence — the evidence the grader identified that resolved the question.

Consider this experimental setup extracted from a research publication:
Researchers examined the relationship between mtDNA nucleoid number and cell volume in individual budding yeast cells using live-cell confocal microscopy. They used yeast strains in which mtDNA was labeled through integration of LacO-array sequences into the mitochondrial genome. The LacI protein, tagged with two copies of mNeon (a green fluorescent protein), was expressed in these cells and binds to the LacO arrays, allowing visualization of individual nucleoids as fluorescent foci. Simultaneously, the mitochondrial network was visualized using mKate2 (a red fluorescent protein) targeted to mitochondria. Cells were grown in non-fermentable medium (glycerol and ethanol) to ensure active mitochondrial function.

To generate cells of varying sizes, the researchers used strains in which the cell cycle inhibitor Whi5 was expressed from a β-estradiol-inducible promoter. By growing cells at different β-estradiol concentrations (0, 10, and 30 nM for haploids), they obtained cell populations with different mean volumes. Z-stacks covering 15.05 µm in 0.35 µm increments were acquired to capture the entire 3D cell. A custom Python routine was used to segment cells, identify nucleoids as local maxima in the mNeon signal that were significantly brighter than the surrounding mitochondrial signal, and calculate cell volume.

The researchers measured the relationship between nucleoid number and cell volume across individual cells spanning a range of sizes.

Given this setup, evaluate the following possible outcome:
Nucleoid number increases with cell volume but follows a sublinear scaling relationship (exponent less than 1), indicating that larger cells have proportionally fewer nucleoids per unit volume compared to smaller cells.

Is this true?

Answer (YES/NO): NO